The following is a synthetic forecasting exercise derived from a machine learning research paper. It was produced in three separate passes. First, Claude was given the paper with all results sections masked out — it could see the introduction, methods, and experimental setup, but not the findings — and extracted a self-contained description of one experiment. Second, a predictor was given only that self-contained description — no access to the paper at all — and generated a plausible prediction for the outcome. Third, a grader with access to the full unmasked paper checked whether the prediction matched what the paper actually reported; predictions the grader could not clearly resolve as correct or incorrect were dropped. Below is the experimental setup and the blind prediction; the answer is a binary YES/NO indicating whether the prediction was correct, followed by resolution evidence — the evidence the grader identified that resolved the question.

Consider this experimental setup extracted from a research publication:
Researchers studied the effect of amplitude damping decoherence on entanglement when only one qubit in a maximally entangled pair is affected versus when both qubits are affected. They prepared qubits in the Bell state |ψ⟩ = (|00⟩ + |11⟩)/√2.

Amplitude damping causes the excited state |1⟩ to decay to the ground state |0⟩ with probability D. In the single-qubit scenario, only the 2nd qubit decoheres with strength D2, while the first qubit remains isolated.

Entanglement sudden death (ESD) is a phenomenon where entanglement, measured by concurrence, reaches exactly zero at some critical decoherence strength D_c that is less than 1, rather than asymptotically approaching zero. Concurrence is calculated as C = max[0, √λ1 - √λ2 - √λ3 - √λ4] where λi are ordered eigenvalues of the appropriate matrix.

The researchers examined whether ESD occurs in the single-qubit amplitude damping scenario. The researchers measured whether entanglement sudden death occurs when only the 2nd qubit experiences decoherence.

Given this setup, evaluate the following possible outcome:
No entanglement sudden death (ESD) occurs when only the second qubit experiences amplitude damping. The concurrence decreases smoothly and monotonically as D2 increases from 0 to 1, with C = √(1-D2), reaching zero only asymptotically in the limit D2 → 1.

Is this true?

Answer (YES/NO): YES